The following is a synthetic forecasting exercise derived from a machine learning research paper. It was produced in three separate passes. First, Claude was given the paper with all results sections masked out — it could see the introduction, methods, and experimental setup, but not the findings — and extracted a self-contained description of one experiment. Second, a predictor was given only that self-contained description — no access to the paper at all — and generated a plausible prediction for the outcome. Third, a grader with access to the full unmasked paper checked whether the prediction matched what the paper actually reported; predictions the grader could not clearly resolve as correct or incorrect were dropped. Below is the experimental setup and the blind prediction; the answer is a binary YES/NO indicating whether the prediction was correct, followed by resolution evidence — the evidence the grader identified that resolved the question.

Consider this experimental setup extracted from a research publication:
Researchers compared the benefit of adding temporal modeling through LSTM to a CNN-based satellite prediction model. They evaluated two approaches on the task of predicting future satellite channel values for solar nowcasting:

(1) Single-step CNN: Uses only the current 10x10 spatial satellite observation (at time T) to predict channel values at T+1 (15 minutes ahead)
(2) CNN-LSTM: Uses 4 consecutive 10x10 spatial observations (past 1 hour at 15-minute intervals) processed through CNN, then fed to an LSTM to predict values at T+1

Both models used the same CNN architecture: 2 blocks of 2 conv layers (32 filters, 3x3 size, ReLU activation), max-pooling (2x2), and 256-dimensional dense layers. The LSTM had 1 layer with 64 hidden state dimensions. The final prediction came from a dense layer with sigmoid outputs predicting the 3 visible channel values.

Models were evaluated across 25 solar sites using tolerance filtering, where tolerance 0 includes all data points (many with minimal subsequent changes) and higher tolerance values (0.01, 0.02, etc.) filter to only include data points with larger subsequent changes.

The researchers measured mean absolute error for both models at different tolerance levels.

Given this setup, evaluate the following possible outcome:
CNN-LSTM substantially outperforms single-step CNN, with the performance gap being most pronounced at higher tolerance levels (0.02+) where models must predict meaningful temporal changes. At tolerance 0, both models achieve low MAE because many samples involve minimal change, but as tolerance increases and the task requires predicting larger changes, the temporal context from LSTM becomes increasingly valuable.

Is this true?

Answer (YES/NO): YES